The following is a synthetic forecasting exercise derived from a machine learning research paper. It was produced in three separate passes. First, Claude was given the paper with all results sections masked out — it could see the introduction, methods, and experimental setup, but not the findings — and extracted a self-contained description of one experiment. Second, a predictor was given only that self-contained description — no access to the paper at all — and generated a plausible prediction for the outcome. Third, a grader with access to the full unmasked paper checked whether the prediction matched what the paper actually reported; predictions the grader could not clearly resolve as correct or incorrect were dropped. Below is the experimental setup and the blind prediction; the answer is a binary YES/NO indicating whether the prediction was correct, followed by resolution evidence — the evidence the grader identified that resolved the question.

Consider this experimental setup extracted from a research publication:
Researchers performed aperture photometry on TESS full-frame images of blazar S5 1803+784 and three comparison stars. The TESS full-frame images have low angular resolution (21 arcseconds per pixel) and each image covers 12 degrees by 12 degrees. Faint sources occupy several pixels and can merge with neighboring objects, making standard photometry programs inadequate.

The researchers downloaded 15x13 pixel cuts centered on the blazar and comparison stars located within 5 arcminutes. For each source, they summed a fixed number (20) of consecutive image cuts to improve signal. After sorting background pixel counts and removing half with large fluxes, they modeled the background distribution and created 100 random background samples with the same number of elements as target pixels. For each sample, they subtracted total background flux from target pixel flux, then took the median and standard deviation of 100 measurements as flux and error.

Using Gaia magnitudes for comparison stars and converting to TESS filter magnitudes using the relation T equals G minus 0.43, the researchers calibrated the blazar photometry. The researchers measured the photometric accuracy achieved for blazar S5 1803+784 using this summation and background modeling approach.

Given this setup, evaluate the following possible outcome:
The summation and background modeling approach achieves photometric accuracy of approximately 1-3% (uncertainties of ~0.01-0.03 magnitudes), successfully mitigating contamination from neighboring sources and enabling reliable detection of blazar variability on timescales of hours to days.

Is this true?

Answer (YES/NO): NO